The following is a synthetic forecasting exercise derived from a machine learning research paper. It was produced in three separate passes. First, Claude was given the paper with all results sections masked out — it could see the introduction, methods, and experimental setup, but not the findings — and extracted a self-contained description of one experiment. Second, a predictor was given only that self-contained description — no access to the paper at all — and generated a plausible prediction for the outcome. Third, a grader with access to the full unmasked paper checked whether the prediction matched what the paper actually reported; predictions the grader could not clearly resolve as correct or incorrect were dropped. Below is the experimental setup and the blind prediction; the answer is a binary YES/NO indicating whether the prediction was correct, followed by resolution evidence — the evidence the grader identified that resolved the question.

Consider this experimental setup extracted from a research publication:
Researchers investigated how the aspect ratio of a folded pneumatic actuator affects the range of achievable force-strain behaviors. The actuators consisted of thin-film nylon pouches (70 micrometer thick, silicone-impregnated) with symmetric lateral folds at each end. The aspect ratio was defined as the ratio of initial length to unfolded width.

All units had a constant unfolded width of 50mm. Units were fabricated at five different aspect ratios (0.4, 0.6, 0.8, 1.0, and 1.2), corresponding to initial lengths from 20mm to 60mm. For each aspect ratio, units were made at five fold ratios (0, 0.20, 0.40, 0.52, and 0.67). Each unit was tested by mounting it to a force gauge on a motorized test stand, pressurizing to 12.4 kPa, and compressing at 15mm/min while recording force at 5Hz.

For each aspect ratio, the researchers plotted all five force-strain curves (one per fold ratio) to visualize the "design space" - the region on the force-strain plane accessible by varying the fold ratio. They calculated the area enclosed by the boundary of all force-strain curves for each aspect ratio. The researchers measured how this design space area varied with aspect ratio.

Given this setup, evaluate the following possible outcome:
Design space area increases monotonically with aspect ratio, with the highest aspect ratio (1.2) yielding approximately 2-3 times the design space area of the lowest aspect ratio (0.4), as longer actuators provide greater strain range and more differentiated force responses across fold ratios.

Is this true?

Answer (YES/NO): NO